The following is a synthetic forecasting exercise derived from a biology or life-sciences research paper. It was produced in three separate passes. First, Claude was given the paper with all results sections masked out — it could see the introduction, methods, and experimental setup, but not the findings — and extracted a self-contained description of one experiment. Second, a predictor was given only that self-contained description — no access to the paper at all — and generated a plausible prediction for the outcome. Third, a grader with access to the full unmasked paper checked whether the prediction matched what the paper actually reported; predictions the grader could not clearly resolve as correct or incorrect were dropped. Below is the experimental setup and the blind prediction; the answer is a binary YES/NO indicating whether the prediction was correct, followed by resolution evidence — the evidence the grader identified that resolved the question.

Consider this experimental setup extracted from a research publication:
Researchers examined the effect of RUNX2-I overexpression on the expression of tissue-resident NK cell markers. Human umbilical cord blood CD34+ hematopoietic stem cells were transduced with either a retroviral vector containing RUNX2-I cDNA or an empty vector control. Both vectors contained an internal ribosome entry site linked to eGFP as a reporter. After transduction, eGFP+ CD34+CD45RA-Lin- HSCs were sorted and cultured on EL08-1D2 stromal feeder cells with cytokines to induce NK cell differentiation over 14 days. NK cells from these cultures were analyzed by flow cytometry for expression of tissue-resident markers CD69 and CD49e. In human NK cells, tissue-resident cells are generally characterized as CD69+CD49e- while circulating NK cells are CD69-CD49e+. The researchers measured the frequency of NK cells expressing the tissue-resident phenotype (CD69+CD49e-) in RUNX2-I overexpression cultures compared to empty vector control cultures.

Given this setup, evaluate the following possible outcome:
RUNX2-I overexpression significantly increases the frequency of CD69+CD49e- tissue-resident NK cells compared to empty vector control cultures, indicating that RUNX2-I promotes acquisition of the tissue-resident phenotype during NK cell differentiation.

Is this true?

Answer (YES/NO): YES